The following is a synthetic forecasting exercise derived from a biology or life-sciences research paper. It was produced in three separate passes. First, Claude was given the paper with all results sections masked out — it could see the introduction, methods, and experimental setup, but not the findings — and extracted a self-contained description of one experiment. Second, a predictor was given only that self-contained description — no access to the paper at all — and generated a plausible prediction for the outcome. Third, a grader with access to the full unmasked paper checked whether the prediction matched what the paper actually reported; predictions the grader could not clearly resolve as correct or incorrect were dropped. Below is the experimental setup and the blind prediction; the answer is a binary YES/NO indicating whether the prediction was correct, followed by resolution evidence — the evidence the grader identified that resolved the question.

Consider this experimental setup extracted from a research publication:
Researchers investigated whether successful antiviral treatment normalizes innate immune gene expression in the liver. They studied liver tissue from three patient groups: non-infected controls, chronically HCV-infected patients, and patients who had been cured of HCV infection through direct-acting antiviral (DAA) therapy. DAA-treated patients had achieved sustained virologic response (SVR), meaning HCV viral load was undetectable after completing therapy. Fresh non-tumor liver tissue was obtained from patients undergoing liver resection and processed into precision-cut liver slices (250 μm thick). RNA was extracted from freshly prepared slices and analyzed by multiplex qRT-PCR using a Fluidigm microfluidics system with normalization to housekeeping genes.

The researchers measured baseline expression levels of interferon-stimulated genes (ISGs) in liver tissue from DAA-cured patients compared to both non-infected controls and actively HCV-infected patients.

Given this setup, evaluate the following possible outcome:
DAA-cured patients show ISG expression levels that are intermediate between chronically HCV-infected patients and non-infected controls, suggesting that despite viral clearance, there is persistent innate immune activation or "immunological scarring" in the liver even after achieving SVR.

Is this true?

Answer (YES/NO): NO